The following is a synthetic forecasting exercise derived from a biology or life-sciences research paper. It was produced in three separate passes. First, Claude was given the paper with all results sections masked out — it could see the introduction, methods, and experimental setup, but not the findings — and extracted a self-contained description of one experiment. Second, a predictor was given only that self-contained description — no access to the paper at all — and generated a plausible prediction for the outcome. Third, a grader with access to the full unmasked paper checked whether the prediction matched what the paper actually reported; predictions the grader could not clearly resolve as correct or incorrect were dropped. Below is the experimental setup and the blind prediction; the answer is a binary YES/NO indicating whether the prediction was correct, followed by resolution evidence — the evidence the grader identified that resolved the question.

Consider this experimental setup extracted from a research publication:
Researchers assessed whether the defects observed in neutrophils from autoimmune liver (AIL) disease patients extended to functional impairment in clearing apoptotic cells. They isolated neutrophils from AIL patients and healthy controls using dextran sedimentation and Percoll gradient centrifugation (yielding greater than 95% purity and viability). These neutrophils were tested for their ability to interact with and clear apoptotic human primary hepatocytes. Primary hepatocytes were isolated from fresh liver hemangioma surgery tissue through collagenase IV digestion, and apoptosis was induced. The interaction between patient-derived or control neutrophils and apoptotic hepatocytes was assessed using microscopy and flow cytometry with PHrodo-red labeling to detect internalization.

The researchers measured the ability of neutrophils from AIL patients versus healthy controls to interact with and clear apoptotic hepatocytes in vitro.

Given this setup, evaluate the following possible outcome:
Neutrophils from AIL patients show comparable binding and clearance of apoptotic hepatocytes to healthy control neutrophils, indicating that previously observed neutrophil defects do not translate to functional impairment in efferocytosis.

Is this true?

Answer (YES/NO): NO